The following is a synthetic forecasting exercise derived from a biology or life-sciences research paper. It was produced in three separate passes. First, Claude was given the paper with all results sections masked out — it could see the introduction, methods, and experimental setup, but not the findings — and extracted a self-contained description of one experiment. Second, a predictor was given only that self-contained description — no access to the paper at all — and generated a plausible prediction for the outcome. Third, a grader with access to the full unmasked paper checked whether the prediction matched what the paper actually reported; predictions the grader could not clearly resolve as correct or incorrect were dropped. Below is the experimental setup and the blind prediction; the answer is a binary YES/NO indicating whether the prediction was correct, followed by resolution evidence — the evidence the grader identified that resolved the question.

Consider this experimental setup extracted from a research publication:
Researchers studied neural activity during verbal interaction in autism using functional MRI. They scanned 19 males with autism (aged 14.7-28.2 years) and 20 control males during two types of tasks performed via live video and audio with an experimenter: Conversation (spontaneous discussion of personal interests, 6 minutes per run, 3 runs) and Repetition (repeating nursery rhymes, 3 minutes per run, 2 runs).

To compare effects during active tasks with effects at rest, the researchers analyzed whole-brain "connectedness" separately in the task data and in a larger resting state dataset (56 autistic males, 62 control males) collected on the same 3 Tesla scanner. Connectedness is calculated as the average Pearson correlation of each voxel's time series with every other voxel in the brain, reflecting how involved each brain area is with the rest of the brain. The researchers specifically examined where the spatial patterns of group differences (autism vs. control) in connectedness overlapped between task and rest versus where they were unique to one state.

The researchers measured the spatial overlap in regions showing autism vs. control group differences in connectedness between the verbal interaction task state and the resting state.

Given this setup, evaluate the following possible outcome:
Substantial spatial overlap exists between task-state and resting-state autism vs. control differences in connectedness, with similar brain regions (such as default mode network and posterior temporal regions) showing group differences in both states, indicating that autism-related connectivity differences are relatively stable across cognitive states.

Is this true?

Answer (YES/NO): NO